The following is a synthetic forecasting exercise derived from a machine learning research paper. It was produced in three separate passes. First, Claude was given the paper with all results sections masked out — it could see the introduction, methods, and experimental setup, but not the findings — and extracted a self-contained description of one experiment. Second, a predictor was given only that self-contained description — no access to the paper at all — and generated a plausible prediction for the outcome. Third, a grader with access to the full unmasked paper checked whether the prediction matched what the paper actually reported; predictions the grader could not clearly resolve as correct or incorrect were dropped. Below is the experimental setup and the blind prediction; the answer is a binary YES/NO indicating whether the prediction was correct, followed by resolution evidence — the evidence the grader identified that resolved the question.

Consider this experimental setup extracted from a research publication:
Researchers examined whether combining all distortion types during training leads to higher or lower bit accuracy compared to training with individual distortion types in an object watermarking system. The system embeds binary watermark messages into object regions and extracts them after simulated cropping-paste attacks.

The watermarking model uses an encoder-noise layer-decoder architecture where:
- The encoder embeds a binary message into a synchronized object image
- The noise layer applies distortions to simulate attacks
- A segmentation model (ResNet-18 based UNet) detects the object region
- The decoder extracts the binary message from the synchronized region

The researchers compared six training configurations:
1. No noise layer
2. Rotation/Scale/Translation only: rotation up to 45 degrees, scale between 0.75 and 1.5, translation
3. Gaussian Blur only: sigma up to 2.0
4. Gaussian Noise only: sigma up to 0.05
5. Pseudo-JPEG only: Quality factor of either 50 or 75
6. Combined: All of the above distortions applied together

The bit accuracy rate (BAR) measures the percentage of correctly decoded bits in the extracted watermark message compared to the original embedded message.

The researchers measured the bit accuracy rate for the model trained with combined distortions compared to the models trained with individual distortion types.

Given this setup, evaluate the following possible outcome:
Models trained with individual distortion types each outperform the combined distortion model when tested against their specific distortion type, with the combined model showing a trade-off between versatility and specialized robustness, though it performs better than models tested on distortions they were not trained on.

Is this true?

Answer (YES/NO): NO